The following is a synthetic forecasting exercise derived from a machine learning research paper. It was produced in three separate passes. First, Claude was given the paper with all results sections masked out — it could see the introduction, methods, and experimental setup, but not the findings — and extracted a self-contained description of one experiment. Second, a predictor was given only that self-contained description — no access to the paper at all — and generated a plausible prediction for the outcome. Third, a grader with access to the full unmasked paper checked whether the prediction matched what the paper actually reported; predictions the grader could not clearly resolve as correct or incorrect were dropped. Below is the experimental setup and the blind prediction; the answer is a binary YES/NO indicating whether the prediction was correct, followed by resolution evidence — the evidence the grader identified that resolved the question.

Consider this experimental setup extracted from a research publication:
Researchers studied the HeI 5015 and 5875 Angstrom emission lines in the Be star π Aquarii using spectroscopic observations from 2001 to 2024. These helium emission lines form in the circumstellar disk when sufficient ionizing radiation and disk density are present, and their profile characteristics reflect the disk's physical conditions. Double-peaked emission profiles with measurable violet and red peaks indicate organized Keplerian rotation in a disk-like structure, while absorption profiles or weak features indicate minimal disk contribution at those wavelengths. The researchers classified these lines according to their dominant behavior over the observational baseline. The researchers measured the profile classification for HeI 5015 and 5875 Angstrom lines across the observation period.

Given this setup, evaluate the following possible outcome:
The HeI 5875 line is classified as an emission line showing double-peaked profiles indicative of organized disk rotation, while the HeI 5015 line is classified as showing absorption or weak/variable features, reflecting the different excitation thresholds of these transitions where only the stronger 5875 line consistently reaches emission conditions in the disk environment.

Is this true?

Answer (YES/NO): NO